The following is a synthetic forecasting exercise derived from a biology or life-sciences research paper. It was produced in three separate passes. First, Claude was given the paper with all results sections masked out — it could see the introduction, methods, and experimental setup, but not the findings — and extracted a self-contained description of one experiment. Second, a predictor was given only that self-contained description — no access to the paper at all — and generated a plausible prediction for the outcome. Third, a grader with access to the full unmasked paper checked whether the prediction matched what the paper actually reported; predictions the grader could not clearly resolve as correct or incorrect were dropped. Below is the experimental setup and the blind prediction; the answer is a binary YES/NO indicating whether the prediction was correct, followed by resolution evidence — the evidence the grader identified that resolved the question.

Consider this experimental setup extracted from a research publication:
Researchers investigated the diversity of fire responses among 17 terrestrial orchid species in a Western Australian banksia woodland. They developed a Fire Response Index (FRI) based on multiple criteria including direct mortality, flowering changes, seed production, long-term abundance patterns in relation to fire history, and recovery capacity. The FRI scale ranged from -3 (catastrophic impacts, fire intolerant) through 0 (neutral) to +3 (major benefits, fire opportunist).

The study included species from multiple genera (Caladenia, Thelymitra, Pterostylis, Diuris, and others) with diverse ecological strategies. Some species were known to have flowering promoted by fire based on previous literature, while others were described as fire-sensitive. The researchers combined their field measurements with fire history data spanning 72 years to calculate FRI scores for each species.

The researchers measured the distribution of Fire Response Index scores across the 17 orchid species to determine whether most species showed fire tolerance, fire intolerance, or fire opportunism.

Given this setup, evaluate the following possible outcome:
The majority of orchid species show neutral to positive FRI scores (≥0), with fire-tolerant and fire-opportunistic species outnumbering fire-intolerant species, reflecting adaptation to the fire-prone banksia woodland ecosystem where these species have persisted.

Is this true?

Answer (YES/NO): NO